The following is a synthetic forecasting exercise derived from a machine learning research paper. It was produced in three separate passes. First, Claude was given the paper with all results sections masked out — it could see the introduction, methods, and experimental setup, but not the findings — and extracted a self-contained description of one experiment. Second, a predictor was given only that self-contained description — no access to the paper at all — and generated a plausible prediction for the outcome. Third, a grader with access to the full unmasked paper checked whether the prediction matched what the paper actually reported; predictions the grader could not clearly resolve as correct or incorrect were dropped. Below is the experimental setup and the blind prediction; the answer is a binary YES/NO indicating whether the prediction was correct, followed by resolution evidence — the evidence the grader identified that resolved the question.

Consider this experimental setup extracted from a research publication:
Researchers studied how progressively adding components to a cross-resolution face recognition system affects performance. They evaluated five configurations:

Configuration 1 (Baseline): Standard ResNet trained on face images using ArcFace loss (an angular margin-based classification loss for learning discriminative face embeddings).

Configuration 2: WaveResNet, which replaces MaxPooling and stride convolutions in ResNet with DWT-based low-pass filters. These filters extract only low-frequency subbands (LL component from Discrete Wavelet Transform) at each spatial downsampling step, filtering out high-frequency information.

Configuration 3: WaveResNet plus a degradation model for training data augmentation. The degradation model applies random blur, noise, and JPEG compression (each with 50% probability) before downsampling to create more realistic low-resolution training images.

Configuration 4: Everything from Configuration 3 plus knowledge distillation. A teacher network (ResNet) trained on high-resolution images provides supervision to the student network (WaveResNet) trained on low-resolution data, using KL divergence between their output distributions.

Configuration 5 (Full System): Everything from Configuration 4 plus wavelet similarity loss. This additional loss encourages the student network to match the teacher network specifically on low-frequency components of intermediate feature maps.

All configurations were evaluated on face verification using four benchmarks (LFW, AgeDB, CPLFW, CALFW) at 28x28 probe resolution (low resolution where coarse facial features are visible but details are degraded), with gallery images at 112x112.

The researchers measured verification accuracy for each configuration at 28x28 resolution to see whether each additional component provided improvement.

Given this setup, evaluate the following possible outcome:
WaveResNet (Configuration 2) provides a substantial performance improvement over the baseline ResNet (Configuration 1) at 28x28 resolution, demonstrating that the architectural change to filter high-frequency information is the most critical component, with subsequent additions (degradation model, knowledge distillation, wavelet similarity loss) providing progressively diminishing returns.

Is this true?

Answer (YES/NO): NO